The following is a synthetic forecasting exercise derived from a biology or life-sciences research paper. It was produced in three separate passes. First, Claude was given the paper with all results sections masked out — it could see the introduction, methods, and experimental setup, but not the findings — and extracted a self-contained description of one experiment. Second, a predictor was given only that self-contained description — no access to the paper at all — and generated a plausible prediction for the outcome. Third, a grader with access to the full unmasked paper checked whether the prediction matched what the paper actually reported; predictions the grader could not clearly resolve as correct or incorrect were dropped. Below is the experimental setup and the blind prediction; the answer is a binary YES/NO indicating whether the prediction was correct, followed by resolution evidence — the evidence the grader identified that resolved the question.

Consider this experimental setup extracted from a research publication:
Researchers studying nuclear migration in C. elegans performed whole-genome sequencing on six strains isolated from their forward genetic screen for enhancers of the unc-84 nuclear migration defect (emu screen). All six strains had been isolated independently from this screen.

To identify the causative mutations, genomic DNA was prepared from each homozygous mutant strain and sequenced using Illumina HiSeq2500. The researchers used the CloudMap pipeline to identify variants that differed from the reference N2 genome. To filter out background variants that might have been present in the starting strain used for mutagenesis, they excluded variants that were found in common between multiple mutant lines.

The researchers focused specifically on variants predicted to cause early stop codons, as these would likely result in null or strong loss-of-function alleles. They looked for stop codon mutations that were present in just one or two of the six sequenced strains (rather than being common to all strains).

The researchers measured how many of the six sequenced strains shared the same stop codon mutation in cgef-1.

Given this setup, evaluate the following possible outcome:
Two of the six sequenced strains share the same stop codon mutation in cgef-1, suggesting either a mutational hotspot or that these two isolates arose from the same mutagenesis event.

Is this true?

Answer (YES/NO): YES